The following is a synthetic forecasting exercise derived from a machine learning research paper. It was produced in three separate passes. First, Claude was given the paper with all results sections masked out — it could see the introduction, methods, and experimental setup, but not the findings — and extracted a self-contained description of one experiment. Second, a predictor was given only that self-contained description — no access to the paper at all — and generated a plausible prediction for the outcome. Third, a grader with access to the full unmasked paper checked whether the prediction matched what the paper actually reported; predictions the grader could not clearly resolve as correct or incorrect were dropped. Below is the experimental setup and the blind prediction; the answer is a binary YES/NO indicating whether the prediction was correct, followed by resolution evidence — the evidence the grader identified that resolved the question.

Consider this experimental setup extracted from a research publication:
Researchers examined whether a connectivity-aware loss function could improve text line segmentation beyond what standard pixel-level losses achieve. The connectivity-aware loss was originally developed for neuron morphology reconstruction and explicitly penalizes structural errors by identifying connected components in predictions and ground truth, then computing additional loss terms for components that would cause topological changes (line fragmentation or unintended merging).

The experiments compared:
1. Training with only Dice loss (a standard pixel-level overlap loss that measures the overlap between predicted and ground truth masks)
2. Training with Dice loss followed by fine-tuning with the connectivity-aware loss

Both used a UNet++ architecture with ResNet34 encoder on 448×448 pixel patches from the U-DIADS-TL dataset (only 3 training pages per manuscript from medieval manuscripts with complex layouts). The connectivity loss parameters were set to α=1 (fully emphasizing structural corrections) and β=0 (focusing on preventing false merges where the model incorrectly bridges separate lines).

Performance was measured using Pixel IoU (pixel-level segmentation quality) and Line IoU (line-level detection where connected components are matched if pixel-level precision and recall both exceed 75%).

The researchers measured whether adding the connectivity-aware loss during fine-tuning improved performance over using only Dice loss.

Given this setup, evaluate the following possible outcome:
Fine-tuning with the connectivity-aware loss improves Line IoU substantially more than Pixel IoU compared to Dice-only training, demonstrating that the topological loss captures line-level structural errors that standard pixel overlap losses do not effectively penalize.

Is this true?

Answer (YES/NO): NO